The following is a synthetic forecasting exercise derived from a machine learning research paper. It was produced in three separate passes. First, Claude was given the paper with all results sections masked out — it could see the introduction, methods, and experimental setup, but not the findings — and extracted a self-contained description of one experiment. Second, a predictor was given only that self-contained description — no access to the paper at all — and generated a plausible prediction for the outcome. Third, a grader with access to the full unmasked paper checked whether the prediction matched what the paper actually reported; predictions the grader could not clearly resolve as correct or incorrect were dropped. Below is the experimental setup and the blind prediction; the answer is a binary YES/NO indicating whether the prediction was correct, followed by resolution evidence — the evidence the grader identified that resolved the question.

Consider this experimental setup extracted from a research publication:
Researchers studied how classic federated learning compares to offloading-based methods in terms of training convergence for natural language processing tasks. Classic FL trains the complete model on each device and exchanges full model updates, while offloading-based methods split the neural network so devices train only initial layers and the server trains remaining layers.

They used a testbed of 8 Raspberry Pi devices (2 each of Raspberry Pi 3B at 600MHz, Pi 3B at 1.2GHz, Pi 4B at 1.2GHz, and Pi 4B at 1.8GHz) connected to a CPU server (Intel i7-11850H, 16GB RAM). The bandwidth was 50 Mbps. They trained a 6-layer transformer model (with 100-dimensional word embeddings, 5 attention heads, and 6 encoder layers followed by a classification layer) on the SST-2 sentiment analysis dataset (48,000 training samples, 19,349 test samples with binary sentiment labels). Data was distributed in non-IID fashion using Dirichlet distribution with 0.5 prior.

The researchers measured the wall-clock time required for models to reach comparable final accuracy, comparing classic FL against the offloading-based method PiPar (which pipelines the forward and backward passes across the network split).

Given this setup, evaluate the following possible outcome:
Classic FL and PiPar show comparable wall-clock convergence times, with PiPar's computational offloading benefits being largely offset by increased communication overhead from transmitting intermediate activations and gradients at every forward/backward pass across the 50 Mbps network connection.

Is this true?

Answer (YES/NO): NO